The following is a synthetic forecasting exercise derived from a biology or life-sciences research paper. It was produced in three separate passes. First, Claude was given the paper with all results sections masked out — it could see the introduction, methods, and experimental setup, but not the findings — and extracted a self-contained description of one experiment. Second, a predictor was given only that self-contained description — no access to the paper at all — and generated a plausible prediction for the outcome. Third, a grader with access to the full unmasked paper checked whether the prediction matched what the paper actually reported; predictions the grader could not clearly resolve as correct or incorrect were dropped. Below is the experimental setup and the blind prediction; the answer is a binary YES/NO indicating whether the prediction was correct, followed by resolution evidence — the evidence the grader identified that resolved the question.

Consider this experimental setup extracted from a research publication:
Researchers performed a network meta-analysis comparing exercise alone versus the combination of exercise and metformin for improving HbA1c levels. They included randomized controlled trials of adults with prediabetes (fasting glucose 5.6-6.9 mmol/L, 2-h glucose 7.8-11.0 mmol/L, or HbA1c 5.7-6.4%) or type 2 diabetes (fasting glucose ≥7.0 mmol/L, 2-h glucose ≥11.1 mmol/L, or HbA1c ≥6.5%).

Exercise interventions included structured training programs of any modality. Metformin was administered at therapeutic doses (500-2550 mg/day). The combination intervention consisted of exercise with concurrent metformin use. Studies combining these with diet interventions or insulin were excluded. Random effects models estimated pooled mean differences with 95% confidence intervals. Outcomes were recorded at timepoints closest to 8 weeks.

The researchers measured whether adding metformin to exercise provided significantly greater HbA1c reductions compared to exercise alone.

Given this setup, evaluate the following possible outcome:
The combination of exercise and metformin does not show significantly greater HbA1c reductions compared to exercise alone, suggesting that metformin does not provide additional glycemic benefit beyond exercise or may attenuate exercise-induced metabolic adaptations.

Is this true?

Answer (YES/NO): NO